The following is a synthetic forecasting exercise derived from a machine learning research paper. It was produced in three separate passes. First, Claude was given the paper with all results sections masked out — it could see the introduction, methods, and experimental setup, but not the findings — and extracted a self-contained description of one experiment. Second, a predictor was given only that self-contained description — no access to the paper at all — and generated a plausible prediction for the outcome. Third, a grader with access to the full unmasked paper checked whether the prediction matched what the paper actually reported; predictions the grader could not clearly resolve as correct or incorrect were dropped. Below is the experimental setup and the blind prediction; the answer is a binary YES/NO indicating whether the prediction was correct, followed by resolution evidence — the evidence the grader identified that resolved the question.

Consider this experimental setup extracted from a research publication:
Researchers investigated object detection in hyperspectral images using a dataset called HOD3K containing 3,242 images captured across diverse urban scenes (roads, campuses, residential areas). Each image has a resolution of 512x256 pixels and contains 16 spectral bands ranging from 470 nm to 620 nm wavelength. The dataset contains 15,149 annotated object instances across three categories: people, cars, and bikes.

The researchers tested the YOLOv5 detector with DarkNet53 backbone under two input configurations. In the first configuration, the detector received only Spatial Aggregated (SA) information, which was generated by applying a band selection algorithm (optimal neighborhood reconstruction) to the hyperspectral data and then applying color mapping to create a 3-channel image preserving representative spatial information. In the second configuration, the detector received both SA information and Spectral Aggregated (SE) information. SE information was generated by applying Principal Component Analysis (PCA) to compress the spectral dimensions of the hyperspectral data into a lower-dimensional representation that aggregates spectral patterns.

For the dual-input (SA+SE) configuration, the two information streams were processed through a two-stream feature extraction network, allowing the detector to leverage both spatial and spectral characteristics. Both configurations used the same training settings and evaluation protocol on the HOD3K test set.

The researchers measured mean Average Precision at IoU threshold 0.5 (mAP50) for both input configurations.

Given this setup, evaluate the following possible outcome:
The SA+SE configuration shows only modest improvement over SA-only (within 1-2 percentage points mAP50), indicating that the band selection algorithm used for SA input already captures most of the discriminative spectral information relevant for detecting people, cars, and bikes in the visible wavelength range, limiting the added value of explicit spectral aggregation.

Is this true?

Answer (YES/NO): NO